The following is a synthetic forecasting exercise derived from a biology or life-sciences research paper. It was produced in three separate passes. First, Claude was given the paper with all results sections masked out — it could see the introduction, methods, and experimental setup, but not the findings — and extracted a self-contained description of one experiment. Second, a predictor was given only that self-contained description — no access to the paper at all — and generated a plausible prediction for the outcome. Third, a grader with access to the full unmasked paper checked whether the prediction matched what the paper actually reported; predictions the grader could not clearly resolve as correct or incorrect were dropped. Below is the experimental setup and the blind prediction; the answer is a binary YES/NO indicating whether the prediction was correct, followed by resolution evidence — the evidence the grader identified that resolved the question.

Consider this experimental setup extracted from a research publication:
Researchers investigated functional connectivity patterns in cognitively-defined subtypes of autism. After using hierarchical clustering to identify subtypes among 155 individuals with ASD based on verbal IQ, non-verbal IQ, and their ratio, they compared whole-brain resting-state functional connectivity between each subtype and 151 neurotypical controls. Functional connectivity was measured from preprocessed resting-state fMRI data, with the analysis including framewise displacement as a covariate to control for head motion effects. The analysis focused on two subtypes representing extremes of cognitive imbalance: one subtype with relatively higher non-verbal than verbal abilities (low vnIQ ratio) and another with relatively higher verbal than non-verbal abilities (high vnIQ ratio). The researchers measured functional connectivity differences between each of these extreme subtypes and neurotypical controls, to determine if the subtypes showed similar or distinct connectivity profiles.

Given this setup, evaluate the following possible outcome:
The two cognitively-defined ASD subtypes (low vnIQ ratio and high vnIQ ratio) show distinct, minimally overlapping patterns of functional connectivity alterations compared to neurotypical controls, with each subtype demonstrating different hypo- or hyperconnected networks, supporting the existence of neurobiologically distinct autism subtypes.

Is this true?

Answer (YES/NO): NO